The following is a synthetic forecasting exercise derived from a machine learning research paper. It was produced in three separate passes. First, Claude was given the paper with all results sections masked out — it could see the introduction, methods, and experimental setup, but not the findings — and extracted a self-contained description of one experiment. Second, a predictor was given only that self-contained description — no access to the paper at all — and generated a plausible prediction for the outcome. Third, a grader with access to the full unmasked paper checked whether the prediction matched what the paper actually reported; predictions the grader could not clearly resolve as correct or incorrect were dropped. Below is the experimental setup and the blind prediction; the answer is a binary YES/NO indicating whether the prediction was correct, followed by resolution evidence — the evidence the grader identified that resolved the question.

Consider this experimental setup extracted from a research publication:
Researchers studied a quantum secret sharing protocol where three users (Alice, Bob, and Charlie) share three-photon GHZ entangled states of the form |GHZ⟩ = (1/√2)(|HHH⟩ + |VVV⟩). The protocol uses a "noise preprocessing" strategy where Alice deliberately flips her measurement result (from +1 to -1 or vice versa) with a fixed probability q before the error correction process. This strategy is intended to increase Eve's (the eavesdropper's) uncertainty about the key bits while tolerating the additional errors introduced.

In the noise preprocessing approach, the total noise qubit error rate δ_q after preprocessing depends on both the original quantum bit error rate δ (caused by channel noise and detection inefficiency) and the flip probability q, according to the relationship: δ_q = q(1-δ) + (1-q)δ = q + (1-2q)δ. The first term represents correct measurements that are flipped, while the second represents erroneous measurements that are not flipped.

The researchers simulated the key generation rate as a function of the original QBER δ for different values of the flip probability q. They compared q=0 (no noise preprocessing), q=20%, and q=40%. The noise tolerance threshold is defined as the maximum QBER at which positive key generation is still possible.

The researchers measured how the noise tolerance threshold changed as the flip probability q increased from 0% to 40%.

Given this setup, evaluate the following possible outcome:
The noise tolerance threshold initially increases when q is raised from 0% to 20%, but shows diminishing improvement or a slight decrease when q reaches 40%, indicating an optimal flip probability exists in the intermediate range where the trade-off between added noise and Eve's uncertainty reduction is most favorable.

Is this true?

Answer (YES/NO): NO